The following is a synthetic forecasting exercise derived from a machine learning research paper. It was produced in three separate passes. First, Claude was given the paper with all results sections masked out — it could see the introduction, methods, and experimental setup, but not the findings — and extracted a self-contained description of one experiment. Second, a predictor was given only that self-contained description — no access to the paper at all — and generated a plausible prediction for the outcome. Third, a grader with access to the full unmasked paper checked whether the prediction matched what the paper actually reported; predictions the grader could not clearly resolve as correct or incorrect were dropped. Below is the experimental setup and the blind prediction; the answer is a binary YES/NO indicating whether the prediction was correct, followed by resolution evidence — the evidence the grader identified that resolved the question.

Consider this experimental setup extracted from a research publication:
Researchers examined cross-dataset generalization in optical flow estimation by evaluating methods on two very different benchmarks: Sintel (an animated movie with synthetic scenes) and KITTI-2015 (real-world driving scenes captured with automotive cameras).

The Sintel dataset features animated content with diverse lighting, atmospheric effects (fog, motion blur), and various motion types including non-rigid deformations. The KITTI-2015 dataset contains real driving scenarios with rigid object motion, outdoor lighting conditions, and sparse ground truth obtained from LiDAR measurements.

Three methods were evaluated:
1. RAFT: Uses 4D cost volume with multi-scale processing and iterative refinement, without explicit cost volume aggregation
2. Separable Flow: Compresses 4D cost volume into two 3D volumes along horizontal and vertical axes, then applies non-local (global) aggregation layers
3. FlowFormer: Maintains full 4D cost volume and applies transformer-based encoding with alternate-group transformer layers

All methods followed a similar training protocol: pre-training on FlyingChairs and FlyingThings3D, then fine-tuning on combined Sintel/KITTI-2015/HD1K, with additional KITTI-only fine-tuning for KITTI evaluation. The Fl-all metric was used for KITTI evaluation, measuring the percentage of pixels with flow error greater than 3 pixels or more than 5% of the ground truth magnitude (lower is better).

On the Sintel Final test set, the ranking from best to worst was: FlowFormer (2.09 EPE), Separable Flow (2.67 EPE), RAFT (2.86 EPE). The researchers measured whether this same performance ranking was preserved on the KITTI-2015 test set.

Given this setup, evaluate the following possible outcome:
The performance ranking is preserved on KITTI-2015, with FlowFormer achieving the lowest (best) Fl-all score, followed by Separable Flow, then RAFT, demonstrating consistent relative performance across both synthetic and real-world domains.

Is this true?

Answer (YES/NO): NO